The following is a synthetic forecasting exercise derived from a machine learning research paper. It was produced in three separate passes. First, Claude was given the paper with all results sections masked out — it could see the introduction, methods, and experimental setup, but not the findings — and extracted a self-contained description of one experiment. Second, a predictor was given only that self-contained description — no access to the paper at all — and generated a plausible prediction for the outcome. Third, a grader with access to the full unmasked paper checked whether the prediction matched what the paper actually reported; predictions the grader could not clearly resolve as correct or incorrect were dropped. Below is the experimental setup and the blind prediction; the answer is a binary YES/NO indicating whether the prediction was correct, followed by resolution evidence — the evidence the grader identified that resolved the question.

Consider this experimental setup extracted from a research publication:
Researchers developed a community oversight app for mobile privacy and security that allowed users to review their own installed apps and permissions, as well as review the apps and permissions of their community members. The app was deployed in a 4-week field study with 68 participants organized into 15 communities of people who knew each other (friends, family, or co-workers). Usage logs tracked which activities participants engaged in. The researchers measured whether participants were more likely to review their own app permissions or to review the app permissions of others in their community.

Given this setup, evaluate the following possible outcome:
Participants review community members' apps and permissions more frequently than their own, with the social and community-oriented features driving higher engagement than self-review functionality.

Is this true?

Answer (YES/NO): NO